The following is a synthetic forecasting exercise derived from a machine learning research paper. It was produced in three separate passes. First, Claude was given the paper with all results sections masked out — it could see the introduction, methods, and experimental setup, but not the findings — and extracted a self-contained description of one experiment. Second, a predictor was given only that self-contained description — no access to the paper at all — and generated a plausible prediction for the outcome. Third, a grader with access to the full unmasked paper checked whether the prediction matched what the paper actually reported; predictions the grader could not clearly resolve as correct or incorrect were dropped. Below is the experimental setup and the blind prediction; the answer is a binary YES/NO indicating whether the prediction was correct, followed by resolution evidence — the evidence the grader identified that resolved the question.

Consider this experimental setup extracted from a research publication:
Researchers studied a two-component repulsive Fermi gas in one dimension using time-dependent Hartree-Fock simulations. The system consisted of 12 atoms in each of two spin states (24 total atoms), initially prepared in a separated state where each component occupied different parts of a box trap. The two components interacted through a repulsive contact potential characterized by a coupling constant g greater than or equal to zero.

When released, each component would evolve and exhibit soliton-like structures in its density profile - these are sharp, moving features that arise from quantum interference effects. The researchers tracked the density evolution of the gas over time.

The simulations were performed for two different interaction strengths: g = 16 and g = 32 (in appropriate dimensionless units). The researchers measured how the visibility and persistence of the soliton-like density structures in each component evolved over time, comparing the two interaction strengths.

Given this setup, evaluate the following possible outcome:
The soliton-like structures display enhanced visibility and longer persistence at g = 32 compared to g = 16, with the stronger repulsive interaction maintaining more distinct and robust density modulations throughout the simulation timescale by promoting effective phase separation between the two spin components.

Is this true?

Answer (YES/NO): NO